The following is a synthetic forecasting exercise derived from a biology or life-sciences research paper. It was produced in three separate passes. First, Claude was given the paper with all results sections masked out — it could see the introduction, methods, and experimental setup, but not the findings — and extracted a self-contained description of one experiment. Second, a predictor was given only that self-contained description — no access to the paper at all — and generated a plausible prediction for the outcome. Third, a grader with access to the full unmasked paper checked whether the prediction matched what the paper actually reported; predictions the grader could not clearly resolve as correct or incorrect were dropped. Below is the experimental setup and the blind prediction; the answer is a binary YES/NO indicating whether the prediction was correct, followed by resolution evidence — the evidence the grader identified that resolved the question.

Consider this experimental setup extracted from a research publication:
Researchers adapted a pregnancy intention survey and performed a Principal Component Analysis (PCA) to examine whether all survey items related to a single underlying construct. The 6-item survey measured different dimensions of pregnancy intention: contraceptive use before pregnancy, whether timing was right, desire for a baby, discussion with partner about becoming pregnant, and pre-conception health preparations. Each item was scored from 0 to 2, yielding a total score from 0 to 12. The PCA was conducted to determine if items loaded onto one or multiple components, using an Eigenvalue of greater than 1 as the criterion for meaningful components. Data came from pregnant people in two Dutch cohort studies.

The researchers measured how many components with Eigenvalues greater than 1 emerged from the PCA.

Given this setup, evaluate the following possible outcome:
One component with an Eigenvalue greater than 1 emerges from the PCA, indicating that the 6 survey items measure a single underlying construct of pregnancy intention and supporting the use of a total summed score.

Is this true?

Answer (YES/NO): YES